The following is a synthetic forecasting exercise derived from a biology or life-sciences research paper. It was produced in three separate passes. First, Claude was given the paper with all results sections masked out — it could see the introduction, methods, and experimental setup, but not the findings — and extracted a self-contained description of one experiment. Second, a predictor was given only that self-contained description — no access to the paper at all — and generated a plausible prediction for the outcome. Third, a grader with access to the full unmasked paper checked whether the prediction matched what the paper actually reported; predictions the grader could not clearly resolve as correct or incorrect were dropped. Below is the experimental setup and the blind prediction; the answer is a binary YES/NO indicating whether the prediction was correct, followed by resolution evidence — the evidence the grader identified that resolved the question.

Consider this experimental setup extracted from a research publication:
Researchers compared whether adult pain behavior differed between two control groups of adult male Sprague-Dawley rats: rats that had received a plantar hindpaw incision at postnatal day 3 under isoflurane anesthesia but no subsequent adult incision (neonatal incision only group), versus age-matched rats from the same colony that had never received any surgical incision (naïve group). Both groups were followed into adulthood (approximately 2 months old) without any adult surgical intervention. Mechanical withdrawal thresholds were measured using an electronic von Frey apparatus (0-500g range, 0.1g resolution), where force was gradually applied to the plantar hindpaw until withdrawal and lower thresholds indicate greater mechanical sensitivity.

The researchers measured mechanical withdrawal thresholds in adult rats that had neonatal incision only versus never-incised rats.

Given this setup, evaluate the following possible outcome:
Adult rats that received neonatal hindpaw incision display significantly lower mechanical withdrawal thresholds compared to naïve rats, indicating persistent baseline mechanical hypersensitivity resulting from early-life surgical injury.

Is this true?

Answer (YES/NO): NO